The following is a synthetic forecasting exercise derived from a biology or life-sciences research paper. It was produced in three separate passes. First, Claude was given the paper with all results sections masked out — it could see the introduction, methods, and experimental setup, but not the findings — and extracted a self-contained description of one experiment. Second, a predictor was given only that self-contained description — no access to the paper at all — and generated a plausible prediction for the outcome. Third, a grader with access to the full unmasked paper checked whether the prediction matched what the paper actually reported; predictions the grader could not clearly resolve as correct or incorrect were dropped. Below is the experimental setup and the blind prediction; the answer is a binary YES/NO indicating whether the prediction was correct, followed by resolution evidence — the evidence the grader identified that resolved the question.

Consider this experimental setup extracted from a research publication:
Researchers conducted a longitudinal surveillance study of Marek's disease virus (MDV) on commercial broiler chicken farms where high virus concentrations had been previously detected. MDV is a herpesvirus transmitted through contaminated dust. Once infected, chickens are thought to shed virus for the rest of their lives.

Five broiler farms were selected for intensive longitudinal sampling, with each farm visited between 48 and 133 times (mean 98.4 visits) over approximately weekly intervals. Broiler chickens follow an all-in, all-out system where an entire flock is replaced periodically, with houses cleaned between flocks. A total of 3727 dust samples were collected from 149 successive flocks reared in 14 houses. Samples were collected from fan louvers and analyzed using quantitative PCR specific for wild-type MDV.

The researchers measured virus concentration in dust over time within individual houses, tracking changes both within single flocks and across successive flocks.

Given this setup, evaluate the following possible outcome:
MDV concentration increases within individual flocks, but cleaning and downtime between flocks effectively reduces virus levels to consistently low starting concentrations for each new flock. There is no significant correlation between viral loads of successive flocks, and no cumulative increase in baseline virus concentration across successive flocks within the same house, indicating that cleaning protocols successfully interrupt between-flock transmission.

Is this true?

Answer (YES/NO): NO